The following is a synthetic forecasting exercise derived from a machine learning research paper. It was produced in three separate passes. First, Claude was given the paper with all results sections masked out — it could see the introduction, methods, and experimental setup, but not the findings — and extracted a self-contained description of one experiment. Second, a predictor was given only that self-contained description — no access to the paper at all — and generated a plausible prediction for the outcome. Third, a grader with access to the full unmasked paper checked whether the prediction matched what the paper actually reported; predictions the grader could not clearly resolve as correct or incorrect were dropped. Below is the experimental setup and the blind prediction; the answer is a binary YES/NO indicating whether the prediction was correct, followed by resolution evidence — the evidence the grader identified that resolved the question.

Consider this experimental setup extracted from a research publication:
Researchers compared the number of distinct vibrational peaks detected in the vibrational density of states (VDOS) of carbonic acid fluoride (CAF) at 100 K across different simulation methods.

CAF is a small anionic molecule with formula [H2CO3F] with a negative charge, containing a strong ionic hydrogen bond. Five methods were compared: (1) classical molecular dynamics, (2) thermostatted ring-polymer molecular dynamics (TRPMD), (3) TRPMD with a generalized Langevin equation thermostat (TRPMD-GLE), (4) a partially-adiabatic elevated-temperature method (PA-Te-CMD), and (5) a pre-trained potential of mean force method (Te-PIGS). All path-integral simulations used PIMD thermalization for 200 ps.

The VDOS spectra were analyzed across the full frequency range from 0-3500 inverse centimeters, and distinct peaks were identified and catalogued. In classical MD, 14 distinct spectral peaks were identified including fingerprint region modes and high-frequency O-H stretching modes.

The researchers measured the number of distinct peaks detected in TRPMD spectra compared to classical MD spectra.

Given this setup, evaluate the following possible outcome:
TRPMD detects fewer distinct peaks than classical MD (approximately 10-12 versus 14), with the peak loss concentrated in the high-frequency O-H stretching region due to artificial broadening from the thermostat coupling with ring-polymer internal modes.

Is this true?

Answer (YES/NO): NO